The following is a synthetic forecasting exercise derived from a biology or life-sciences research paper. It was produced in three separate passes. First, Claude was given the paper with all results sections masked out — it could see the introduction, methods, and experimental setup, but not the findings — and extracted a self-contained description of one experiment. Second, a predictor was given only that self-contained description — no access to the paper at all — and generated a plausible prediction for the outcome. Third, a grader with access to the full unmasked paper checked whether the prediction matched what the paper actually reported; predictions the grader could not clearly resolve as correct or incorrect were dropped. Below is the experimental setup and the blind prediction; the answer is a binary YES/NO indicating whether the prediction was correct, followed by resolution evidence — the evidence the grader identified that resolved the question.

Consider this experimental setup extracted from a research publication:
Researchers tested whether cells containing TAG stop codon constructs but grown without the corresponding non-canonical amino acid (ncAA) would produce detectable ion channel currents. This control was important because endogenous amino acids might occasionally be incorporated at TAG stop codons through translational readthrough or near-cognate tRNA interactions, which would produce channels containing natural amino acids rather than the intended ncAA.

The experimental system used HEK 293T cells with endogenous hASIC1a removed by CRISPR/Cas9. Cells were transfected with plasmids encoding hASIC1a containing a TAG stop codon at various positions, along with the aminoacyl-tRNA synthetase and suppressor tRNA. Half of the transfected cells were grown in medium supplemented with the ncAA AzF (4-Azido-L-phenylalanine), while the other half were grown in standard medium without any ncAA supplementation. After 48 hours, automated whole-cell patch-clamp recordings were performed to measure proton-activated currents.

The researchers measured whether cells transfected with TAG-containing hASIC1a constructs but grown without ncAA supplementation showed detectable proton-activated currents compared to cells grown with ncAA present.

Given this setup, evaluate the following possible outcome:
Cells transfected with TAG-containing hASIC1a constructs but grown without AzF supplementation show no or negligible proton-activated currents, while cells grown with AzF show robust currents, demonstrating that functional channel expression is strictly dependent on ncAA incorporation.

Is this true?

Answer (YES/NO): NO